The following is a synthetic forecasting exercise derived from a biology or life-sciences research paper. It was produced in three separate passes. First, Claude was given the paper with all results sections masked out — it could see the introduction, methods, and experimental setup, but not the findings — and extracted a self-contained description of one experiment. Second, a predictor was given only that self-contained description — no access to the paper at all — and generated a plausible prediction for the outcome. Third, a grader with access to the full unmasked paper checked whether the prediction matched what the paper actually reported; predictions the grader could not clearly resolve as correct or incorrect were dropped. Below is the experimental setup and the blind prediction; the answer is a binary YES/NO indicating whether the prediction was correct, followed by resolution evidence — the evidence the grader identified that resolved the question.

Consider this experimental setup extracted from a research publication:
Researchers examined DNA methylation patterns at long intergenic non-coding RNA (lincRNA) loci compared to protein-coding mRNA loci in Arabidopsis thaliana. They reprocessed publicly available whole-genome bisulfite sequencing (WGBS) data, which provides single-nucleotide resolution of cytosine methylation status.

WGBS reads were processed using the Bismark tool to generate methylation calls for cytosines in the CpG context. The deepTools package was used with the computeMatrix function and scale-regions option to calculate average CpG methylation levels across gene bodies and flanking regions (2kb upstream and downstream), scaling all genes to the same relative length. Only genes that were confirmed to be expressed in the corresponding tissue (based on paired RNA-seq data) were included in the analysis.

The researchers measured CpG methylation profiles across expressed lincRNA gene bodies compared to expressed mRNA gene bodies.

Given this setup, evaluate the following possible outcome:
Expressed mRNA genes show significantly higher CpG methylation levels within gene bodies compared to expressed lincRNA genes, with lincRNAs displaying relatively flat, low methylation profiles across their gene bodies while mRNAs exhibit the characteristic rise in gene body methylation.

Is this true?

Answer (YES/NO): YES